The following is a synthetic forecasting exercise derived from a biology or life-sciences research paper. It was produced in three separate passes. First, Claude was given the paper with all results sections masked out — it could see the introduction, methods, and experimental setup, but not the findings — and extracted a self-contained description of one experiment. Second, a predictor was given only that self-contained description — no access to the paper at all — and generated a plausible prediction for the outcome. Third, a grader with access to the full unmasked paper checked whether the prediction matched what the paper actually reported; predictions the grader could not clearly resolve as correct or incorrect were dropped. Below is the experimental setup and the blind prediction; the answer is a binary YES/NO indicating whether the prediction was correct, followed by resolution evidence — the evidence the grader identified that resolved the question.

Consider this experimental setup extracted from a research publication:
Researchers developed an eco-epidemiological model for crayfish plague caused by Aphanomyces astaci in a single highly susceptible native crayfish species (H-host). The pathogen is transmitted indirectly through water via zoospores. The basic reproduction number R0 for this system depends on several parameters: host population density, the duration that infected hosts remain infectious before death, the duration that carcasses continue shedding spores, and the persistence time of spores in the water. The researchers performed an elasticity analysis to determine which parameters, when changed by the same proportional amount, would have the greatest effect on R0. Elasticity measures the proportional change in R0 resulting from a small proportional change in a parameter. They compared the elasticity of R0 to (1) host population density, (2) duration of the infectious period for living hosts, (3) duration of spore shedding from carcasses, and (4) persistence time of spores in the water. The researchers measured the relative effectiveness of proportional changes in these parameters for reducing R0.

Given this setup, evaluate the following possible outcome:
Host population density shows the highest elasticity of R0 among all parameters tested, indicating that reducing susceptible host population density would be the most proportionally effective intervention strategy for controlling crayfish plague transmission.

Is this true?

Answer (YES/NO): NO